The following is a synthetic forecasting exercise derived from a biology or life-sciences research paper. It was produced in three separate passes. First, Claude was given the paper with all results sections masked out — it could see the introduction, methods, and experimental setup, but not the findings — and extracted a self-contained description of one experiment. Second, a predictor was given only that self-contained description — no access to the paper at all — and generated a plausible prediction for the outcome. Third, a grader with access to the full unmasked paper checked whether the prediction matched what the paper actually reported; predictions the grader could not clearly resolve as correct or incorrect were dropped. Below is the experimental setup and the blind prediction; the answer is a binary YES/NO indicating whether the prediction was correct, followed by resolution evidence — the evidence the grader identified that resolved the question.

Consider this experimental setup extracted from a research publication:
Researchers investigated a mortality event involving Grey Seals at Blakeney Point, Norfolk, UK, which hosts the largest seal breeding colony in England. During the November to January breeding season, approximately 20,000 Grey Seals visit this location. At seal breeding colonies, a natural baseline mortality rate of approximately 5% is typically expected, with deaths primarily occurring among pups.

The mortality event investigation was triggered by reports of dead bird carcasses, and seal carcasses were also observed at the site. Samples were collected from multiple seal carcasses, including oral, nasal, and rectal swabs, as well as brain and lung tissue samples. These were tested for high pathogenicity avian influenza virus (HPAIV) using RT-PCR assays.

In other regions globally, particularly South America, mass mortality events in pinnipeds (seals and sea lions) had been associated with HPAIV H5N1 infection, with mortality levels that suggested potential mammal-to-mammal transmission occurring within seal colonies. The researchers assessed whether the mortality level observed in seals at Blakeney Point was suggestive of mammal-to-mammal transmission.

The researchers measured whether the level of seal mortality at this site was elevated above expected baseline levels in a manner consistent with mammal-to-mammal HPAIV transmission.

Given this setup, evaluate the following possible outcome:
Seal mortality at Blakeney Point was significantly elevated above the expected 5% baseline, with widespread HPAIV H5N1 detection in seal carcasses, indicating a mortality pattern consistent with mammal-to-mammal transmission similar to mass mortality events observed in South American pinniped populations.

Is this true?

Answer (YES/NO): NO